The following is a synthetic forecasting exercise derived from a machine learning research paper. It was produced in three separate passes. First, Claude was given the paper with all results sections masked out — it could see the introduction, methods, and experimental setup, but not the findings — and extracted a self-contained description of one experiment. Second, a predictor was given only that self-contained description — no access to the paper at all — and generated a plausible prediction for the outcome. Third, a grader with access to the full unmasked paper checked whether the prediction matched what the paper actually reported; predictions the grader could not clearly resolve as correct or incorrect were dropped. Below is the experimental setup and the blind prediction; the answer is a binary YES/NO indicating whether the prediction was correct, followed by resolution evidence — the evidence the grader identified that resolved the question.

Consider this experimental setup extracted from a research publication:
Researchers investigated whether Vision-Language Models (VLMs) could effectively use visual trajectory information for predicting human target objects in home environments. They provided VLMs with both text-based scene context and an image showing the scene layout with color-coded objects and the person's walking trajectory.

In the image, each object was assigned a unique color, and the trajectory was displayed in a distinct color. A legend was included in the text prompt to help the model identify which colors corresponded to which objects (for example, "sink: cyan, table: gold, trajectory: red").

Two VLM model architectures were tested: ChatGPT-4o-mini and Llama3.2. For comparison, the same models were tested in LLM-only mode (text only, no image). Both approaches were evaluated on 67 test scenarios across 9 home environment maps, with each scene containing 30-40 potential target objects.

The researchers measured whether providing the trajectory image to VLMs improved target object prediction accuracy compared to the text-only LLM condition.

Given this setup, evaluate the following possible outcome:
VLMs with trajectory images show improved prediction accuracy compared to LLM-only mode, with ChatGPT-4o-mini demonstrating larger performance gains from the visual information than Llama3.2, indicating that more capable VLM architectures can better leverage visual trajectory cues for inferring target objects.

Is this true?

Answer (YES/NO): NO